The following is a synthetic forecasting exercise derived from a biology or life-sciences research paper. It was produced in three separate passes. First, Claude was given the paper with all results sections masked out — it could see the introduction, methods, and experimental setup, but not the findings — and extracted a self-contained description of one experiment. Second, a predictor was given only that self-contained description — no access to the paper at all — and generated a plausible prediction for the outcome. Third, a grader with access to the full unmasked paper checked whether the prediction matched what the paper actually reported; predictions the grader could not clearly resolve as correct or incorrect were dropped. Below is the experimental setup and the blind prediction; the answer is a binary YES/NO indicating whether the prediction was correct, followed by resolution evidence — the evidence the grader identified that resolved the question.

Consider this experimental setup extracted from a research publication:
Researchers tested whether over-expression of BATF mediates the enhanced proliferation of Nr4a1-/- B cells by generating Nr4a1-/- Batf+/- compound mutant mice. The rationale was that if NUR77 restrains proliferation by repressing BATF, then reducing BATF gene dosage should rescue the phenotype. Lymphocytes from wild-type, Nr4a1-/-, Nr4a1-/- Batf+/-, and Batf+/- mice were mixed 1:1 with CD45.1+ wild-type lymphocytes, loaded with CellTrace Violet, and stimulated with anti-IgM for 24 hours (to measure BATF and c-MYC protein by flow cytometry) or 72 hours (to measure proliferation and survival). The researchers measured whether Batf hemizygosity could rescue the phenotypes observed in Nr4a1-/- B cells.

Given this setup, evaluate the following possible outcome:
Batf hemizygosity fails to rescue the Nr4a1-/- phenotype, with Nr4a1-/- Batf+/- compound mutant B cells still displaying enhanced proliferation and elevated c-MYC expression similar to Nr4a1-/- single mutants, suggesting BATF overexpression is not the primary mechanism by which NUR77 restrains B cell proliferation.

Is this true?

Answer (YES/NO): NO